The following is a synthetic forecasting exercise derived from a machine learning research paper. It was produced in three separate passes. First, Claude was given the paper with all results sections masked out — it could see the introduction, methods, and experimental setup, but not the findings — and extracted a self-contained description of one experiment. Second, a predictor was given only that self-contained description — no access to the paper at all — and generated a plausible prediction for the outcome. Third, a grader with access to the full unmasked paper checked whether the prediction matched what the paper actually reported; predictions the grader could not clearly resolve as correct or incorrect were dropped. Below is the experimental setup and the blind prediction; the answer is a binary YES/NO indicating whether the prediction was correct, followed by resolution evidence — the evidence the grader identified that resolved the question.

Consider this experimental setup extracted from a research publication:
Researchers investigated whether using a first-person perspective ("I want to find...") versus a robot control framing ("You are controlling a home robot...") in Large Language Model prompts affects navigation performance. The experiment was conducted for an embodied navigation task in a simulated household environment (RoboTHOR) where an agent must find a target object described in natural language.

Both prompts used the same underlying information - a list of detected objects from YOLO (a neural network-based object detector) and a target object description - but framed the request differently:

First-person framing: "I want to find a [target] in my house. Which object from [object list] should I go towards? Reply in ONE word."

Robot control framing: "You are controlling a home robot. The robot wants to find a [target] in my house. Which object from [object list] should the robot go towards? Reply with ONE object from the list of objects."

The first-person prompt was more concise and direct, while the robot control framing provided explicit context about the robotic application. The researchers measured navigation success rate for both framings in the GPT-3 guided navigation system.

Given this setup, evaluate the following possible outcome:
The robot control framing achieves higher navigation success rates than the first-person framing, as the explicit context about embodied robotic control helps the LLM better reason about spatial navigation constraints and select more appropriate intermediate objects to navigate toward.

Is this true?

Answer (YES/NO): NO